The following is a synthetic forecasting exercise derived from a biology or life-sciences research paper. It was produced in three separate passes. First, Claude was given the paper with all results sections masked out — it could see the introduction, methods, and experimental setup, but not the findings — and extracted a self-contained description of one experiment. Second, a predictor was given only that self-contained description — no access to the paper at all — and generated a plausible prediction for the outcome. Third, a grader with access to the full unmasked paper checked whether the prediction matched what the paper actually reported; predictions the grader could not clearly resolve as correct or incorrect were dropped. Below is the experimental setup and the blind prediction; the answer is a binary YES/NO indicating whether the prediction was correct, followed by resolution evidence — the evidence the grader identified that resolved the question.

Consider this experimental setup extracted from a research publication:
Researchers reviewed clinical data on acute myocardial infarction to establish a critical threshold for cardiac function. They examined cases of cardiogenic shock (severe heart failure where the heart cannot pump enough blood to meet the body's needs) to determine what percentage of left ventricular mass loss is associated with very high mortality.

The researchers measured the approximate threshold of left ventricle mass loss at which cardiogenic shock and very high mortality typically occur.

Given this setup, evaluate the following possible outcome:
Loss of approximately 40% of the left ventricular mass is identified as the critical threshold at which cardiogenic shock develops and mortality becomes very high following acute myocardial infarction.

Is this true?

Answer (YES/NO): YES